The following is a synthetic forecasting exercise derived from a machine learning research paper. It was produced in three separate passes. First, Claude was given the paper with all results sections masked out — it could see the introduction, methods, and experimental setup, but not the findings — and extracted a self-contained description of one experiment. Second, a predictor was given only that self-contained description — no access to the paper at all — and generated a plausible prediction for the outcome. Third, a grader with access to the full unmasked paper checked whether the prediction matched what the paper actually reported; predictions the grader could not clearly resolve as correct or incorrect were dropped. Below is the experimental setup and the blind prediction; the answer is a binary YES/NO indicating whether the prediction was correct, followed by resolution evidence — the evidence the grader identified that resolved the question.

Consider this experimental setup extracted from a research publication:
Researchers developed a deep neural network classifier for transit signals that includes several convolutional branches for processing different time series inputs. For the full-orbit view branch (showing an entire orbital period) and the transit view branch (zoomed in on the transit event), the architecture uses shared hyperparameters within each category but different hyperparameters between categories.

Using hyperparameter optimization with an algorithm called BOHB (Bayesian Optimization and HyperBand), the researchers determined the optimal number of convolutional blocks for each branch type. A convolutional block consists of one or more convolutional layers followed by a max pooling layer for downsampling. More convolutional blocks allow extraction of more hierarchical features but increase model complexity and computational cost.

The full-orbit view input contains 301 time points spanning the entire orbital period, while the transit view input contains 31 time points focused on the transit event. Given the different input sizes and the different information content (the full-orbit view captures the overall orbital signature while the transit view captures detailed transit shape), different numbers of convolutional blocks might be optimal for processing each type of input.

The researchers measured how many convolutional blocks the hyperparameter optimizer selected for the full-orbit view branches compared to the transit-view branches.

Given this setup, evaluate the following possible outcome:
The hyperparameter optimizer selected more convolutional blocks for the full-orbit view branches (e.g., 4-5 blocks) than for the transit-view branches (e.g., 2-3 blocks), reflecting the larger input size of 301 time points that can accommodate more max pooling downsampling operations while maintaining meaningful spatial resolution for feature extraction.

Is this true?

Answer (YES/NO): YES